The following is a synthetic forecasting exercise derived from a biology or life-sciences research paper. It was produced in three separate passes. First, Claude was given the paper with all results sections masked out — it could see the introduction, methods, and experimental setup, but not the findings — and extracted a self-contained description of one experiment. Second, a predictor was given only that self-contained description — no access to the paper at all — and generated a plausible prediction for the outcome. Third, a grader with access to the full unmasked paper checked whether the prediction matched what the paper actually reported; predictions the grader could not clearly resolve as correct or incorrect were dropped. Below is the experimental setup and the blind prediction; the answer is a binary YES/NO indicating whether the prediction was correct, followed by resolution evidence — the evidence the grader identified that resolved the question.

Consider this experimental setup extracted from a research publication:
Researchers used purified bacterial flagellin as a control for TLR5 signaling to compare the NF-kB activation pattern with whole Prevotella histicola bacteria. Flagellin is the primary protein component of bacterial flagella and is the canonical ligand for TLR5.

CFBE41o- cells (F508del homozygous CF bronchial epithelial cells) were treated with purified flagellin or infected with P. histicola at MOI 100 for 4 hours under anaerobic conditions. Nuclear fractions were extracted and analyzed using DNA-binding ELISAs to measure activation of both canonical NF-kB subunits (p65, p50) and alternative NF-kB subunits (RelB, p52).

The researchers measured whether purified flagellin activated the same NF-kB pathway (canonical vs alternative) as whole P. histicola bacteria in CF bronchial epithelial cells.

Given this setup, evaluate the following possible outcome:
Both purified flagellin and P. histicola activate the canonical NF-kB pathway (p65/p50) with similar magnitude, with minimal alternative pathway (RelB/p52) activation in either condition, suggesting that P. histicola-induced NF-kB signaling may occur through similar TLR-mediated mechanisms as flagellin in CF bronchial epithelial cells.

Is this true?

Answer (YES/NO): NO